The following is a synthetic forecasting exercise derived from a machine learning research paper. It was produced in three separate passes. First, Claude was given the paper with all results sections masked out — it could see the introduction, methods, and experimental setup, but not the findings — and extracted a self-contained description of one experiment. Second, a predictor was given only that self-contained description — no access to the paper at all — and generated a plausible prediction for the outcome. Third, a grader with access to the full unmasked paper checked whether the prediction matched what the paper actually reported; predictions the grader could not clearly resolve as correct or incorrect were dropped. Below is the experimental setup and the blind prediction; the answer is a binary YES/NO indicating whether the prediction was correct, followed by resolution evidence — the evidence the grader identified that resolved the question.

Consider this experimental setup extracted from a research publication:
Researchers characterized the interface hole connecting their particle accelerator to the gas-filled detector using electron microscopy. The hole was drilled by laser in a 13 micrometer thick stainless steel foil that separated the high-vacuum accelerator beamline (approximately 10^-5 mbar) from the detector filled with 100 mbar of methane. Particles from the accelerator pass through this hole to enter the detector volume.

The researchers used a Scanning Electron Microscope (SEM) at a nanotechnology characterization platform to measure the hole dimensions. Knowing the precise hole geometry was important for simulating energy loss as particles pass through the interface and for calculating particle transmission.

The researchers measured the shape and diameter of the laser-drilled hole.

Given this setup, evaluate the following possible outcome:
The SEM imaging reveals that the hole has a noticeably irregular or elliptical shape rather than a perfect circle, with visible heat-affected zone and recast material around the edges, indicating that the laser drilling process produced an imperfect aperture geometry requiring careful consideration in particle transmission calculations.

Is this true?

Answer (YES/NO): NO